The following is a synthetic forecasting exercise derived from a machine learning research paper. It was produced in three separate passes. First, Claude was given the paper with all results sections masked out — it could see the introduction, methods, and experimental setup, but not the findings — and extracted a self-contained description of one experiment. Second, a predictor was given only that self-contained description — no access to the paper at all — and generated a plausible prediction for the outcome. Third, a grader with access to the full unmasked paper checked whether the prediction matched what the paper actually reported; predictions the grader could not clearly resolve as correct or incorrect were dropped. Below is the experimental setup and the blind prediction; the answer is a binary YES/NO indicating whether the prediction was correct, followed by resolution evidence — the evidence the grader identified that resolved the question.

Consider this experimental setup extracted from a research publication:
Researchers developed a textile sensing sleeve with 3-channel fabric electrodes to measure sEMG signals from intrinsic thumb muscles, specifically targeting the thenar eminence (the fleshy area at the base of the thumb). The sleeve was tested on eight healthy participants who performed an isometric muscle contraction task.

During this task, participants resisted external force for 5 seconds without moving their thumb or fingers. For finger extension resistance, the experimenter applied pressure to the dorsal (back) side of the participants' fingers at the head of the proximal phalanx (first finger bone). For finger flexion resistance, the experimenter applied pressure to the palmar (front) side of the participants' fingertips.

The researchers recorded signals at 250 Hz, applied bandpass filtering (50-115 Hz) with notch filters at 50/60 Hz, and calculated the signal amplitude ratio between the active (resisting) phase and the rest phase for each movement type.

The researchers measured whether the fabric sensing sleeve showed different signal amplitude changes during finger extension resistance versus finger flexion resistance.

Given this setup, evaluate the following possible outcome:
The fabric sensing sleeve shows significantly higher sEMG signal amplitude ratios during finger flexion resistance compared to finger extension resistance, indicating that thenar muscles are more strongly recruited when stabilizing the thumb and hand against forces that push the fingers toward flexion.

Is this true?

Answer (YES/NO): NO